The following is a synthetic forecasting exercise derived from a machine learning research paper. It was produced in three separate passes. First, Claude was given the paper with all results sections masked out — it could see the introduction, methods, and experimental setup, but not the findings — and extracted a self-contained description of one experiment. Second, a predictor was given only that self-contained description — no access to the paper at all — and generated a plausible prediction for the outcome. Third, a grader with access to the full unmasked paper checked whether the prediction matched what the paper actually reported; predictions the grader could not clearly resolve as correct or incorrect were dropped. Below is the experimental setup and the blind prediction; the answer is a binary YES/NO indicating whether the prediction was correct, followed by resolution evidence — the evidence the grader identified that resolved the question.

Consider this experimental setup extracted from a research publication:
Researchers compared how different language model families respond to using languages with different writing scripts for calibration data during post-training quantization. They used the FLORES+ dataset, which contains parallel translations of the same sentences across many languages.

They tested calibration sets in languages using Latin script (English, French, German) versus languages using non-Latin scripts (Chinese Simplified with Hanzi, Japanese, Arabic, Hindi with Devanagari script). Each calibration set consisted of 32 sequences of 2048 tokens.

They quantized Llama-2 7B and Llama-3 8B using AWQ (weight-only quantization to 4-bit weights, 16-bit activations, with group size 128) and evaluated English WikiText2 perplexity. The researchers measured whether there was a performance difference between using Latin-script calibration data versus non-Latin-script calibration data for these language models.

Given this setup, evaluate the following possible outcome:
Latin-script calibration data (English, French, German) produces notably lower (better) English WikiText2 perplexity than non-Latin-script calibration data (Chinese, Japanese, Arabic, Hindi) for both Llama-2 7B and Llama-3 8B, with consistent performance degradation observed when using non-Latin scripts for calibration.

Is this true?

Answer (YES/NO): NO